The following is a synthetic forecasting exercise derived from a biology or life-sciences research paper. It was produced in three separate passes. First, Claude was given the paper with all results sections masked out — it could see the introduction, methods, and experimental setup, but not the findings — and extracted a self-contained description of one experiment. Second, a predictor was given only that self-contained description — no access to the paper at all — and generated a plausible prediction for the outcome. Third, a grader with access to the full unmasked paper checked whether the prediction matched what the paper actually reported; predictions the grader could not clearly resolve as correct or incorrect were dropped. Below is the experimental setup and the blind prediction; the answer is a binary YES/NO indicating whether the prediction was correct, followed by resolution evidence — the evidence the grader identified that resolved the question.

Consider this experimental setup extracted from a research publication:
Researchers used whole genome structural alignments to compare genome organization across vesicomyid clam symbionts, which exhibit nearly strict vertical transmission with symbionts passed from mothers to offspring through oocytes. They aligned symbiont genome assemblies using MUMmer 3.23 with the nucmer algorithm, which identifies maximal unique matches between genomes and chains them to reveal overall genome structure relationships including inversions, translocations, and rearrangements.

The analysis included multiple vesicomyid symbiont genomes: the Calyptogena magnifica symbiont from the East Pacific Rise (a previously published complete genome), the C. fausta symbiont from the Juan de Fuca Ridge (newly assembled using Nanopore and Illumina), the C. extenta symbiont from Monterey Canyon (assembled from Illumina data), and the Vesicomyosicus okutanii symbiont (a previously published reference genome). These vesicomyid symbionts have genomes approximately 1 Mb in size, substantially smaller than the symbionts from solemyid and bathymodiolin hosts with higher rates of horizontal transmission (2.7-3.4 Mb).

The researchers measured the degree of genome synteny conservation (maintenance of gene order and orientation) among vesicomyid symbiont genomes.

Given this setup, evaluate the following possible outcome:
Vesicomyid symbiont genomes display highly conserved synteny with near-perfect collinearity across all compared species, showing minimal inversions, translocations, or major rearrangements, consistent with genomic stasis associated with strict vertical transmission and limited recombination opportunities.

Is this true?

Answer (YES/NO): YES